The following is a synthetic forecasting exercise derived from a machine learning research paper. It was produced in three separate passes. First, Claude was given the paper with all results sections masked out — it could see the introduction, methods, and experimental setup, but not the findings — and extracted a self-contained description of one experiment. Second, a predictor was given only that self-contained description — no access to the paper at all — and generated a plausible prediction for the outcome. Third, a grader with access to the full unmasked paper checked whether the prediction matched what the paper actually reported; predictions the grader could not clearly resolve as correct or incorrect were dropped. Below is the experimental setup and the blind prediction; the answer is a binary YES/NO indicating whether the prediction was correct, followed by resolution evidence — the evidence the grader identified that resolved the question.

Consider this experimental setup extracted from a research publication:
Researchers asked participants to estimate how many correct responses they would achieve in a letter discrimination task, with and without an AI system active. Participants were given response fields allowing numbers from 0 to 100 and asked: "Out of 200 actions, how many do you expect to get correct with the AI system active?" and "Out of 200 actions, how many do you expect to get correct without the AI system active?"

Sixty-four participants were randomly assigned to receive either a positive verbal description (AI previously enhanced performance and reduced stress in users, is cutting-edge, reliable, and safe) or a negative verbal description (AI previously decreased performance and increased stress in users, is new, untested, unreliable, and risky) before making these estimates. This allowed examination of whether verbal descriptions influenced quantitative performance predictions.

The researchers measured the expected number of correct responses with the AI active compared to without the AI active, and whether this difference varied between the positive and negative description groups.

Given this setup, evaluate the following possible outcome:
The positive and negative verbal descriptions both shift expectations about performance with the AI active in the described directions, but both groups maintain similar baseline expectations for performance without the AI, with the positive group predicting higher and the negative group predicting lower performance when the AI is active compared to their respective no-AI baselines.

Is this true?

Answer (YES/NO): NO